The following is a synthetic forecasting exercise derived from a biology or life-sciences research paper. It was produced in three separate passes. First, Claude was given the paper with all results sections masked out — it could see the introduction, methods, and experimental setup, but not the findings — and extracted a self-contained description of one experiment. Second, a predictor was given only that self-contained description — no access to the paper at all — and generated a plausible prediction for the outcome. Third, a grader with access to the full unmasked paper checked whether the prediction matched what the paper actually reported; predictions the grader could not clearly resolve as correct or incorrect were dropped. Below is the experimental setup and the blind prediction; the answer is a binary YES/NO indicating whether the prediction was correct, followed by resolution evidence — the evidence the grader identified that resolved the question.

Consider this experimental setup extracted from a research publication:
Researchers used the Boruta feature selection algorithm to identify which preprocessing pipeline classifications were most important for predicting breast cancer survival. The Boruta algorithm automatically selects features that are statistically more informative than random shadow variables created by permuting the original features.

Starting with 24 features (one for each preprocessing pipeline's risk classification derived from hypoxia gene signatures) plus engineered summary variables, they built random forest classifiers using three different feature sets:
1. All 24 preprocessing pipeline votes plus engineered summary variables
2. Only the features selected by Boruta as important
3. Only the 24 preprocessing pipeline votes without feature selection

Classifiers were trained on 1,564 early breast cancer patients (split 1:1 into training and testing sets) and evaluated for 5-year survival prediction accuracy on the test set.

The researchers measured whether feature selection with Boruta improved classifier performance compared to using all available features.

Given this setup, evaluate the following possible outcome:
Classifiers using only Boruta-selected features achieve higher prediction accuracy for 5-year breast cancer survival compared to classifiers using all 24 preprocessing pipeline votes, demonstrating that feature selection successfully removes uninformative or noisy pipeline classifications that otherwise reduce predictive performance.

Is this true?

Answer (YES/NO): NO